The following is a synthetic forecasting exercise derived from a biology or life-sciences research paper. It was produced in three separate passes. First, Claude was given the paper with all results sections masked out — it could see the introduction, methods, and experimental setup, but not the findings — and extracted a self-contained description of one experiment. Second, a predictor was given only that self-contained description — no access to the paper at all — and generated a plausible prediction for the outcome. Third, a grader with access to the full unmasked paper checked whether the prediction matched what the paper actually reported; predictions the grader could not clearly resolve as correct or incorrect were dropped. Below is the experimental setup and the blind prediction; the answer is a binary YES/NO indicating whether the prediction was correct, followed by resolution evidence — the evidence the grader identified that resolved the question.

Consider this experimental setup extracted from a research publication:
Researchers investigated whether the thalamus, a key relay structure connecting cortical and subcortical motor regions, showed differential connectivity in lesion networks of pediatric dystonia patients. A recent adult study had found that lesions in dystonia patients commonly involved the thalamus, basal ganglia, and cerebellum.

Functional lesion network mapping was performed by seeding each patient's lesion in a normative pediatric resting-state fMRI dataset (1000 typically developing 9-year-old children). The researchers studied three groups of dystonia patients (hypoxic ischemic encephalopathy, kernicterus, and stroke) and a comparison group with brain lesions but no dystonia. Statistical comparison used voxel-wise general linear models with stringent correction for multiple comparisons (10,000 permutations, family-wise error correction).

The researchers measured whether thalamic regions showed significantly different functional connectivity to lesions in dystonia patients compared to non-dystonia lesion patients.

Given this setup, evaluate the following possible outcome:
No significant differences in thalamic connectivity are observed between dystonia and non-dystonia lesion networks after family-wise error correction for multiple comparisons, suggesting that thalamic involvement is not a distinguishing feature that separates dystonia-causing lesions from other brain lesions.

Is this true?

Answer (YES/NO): NO